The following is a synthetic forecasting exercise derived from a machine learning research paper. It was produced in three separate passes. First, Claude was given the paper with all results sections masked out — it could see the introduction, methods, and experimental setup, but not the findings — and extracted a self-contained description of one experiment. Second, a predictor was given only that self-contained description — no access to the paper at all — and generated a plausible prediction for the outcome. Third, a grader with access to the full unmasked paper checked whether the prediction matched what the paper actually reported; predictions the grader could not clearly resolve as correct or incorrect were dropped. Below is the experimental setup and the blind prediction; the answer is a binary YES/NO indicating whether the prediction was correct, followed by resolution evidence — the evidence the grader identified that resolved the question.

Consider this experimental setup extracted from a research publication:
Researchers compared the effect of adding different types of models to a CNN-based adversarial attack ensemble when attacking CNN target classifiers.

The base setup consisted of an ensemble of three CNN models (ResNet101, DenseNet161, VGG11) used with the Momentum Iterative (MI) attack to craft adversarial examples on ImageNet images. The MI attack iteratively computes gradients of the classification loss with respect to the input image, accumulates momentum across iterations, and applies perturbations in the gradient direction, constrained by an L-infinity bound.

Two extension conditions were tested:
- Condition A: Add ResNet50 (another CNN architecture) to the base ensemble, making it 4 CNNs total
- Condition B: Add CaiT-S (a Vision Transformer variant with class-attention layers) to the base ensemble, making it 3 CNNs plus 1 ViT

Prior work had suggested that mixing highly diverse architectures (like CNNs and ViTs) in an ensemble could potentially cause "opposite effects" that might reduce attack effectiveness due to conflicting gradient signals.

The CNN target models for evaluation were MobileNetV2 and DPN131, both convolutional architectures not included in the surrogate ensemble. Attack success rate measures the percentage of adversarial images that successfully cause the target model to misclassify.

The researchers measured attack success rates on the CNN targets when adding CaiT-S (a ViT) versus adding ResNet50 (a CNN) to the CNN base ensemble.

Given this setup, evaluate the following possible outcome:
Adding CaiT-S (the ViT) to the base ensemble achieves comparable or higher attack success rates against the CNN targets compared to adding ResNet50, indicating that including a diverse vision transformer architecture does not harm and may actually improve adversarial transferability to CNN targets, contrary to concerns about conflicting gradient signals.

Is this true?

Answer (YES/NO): NO